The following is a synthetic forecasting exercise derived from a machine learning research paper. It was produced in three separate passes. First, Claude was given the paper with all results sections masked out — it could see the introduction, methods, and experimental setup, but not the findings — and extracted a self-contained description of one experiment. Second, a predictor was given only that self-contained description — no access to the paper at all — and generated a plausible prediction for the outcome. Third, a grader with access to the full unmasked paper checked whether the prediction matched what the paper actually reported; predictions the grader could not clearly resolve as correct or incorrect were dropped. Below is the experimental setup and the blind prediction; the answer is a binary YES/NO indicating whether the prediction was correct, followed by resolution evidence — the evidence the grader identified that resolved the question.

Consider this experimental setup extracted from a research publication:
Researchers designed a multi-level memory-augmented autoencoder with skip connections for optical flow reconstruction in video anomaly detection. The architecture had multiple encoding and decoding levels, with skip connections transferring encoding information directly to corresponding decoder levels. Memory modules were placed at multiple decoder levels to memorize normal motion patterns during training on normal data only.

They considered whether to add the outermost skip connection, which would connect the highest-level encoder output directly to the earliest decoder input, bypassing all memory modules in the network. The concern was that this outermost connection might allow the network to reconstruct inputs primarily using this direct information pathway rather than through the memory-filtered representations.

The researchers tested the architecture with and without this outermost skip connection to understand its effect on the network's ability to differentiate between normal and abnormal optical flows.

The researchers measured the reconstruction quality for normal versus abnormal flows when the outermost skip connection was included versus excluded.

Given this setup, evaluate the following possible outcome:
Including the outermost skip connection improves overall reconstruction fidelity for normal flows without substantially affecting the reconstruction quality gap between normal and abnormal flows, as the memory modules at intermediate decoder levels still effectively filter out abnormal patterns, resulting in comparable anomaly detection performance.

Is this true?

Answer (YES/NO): NO